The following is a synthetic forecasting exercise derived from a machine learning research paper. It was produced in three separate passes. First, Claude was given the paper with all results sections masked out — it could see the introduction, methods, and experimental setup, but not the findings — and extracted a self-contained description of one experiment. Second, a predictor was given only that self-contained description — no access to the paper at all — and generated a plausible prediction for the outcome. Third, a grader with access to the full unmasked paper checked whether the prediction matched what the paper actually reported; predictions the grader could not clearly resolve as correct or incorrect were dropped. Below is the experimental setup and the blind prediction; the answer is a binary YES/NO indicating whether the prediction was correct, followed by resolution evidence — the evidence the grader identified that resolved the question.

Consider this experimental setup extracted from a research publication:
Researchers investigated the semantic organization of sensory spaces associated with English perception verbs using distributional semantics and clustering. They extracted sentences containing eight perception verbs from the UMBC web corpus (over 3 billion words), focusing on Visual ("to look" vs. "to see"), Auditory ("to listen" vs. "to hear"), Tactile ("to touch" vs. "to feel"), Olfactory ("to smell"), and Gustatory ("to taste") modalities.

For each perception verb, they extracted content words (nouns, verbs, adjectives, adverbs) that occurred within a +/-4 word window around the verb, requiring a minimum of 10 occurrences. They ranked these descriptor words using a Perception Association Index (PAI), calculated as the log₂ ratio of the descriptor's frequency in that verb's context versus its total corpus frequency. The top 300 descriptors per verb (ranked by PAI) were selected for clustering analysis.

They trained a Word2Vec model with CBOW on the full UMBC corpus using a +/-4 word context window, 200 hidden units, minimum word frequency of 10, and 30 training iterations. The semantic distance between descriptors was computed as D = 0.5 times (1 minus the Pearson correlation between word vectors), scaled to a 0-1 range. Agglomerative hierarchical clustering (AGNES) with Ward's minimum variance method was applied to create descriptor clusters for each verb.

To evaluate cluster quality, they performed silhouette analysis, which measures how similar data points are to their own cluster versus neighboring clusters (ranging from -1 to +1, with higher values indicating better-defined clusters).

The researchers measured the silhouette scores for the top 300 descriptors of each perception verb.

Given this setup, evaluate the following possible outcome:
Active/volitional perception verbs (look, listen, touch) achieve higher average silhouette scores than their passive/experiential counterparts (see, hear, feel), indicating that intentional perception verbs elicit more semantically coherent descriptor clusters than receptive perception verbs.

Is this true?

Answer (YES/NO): NO